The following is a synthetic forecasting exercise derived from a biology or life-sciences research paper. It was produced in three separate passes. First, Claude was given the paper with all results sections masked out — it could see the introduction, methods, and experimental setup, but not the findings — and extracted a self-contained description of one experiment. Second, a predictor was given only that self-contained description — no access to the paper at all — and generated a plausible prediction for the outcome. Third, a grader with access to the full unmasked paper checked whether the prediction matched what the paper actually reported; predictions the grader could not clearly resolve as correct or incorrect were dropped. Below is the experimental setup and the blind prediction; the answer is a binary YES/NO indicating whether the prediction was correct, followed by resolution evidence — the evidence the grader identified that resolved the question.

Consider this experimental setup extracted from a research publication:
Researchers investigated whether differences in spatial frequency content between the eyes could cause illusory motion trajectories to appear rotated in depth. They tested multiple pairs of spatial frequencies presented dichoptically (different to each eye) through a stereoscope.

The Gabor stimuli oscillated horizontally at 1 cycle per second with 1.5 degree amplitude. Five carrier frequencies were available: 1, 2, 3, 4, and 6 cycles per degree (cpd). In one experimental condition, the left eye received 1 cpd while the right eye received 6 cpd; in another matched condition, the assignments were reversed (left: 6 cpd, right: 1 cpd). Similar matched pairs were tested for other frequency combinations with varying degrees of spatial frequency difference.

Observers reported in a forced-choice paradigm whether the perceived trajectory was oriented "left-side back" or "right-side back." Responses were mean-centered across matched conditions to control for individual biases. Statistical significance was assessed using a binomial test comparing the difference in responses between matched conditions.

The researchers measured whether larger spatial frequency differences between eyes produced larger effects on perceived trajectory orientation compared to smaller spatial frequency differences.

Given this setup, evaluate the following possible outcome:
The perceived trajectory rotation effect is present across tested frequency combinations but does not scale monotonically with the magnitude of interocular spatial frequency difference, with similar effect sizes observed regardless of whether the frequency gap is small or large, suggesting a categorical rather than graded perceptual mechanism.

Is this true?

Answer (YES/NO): NO